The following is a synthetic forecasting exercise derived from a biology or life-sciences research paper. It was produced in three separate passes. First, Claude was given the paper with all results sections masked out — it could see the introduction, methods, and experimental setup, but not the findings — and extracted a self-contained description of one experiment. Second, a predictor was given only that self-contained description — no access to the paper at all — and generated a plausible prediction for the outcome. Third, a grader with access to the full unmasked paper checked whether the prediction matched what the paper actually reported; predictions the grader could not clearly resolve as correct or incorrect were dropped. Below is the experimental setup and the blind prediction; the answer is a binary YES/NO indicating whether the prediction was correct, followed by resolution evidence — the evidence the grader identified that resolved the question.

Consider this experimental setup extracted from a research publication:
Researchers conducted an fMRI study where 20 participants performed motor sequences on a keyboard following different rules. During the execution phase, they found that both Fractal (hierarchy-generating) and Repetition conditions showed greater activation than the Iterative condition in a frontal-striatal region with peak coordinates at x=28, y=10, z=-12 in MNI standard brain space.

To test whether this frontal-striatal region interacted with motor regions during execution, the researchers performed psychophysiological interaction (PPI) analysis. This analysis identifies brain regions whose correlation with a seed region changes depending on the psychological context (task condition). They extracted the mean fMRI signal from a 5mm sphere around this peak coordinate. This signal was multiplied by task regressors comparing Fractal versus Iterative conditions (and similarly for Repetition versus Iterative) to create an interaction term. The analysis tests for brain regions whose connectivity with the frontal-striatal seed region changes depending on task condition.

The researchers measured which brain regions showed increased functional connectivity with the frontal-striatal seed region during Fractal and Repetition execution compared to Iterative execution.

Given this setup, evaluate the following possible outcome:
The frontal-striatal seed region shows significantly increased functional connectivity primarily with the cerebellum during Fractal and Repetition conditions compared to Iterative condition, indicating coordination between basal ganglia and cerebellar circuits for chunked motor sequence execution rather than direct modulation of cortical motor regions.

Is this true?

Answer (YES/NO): NO